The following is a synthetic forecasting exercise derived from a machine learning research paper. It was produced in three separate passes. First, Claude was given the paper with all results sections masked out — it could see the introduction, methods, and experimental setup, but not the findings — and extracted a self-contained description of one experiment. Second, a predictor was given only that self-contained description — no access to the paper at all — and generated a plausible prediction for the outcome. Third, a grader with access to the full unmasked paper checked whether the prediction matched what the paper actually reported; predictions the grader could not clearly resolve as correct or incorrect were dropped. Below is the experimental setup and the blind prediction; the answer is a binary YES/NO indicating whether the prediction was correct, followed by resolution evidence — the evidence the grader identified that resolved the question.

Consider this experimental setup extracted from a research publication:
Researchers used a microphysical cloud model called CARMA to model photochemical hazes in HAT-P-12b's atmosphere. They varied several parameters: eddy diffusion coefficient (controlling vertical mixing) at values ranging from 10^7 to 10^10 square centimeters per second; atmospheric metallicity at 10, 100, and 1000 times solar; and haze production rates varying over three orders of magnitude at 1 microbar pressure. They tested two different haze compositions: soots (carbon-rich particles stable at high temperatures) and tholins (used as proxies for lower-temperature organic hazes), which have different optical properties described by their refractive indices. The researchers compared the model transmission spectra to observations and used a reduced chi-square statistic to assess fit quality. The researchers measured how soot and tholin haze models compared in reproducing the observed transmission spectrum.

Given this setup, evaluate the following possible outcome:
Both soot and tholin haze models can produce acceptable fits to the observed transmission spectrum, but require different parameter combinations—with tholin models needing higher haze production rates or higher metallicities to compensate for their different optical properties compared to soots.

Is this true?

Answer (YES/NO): YES